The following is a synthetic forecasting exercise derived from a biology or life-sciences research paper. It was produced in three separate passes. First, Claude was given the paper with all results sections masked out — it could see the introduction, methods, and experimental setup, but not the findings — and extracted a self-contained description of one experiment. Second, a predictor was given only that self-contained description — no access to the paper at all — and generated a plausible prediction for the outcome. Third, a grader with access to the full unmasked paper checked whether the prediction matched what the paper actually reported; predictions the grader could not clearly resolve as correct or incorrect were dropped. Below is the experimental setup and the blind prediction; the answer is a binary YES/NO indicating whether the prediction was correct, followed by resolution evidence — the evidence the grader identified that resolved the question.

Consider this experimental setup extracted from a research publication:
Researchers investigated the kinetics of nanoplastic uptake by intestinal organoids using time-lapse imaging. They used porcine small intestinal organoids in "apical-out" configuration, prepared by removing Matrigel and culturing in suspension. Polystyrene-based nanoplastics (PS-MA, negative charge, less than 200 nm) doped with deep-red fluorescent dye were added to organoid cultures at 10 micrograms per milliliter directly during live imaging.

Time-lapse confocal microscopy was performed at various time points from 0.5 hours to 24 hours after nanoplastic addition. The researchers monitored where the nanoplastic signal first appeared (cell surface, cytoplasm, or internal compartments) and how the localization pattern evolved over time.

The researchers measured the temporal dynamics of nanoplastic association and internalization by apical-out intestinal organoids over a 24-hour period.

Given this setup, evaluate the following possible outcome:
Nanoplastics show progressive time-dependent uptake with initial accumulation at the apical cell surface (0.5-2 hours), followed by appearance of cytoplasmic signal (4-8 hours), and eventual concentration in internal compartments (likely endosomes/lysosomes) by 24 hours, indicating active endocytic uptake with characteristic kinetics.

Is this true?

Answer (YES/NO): YES